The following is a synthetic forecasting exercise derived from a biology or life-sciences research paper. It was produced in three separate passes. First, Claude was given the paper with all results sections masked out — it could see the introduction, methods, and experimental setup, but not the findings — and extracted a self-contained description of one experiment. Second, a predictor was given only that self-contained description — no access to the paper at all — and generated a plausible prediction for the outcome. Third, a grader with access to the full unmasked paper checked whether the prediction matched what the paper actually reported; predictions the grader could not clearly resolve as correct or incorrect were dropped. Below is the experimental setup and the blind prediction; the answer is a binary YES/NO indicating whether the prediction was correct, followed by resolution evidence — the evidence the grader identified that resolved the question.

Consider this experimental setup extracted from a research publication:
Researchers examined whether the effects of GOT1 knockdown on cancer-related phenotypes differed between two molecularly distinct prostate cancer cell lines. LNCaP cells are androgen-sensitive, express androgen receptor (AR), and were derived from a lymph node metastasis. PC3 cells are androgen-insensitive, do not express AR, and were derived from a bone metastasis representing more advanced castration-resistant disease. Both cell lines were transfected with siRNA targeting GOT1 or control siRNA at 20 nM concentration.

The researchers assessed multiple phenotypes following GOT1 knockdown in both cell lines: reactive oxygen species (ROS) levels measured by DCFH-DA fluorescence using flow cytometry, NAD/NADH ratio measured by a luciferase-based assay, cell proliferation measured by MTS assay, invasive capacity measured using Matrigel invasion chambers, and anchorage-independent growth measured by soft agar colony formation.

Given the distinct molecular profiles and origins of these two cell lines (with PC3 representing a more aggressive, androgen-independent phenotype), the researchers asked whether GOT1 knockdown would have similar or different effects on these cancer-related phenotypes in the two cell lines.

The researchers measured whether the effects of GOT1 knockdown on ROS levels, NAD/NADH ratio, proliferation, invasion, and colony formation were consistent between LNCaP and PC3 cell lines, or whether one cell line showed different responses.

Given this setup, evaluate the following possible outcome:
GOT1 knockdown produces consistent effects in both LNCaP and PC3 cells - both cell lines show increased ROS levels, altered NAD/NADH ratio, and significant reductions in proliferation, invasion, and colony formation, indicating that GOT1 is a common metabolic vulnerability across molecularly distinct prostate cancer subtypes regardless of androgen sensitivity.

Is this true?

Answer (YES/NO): NO